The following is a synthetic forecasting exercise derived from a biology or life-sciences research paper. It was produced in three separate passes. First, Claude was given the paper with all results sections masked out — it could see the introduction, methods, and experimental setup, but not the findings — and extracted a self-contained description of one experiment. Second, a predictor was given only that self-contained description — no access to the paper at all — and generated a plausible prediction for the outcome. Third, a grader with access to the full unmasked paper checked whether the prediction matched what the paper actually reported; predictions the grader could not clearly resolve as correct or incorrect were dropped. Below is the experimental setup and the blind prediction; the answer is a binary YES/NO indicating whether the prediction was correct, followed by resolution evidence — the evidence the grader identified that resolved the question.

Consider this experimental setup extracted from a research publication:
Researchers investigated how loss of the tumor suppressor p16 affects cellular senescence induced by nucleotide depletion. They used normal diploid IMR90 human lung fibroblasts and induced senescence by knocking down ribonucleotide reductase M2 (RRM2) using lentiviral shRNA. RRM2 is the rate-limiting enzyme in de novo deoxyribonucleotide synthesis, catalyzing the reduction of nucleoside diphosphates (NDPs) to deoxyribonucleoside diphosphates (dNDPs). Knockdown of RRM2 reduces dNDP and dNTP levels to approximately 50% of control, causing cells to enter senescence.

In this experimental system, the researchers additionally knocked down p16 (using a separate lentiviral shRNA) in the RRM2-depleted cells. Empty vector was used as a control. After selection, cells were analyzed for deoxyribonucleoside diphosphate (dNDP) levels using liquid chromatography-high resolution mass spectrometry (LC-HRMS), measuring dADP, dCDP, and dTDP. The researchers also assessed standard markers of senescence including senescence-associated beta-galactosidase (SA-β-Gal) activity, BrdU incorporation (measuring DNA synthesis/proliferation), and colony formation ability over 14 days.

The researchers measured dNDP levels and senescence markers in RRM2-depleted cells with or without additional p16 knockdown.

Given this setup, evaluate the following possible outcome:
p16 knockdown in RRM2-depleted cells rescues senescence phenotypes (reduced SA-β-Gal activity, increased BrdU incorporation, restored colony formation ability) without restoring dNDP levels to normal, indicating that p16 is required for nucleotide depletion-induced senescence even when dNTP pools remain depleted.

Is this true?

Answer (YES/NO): NO